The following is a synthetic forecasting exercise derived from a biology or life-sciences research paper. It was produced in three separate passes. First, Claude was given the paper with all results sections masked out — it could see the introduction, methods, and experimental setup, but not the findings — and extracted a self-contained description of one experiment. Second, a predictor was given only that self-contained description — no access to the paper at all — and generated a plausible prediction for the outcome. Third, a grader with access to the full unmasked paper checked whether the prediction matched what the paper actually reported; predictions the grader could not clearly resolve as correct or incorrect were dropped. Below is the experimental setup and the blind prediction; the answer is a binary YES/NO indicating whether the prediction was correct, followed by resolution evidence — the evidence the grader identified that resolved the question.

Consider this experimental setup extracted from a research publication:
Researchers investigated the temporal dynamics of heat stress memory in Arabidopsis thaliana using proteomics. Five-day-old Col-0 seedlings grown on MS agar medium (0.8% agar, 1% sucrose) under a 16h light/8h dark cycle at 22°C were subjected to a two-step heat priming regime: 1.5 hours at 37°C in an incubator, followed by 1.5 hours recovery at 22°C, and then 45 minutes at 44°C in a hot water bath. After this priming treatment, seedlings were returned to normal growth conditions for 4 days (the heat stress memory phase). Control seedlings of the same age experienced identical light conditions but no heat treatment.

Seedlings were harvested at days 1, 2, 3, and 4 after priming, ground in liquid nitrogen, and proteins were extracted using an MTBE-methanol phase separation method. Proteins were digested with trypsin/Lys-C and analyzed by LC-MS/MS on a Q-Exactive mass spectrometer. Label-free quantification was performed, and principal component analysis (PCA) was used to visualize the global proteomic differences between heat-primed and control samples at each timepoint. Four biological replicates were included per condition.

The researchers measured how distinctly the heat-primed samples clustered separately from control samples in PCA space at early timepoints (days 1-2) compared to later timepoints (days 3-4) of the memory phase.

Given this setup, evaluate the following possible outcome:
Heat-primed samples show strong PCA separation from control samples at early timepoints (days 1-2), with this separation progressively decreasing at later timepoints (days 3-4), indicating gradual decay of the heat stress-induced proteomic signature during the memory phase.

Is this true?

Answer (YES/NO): YES